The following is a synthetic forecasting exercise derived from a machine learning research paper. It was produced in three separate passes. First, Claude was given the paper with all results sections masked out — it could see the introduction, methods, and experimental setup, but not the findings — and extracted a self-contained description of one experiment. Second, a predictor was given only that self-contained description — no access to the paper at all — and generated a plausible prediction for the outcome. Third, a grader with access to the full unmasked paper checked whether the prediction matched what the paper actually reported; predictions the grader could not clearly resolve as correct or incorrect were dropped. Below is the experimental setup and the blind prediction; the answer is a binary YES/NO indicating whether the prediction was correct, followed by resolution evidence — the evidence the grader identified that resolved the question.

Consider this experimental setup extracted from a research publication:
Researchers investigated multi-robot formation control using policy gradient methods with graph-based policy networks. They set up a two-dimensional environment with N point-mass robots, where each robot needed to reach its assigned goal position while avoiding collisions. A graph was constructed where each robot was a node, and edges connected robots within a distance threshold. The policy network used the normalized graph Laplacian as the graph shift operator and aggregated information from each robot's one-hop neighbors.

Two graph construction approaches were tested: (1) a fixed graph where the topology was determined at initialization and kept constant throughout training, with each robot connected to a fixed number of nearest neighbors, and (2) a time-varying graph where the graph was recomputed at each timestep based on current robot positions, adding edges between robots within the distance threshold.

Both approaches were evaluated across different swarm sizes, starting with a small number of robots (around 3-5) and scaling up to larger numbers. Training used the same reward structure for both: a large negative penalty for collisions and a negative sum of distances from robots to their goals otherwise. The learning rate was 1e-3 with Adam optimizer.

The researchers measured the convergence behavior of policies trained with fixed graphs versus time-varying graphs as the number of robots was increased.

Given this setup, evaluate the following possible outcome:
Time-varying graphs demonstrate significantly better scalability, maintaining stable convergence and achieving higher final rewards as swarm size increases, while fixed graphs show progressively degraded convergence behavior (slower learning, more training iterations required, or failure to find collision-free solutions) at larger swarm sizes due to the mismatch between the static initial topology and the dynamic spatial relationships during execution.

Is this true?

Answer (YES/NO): NO